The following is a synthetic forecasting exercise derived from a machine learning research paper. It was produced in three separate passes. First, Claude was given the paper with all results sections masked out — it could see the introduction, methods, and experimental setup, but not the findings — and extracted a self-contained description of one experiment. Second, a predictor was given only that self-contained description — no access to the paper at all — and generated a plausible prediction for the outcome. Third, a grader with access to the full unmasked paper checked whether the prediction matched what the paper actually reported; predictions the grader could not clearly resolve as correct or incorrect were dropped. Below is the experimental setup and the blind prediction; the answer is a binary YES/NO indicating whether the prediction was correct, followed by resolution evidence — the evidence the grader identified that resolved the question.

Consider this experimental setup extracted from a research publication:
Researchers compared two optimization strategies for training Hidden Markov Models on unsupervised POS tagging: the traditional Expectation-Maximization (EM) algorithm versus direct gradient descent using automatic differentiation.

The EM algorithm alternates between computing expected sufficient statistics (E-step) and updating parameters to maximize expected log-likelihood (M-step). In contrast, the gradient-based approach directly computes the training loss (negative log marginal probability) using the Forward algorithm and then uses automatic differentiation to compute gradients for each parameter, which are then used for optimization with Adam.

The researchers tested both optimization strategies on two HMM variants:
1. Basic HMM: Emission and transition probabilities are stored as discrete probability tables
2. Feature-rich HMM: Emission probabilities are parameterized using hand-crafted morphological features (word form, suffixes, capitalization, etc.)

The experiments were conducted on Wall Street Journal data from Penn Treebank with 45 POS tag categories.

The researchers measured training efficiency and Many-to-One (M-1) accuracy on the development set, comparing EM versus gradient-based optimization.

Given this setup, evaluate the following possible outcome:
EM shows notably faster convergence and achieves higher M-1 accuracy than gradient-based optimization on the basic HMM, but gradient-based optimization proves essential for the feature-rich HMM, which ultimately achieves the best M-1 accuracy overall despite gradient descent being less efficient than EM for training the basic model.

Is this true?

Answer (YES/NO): NO